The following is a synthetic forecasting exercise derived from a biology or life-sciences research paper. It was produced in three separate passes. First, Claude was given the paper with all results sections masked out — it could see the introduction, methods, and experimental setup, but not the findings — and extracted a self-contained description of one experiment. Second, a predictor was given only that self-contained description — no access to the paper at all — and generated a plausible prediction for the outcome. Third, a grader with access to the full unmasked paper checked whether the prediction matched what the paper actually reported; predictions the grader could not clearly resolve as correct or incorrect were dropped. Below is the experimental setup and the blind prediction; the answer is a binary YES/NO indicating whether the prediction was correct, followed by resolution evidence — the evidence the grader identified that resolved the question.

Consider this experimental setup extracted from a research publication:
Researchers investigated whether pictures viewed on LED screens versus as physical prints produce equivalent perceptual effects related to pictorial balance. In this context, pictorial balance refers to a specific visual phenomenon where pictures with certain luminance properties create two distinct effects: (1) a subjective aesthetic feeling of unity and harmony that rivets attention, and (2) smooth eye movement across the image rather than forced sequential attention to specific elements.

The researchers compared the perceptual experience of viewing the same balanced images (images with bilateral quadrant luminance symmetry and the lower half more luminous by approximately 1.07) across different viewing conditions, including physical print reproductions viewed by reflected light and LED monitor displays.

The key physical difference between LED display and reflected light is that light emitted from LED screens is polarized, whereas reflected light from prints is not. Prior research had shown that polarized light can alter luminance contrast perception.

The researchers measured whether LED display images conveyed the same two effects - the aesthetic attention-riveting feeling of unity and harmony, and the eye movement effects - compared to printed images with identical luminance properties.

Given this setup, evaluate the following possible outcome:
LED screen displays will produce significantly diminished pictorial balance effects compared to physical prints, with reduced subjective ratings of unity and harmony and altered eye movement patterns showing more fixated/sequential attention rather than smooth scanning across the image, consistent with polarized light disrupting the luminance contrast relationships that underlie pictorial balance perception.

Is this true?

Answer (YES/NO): NO